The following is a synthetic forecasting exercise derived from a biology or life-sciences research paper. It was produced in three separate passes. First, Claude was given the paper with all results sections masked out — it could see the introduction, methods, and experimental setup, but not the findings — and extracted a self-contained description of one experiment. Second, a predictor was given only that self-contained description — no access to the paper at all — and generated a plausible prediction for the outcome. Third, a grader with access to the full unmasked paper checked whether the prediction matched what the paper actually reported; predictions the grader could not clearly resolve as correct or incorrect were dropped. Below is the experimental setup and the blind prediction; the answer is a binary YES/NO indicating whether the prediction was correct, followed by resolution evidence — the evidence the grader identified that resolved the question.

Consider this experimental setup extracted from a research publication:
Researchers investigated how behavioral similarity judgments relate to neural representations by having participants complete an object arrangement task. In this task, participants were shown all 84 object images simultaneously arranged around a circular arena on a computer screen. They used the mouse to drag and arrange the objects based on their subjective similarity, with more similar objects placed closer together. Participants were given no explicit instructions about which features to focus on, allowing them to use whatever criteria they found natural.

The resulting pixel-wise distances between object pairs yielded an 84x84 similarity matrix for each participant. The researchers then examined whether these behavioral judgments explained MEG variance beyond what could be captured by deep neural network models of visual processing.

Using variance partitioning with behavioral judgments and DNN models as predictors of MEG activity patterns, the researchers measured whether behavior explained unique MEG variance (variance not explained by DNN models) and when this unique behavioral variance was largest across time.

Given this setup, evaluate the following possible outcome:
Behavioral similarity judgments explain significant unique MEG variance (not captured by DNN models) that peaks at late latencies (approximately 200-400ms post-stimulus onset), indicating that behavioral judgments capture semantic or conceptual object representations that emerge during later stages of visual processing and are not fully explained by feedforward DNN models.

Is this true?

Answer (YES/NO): NO